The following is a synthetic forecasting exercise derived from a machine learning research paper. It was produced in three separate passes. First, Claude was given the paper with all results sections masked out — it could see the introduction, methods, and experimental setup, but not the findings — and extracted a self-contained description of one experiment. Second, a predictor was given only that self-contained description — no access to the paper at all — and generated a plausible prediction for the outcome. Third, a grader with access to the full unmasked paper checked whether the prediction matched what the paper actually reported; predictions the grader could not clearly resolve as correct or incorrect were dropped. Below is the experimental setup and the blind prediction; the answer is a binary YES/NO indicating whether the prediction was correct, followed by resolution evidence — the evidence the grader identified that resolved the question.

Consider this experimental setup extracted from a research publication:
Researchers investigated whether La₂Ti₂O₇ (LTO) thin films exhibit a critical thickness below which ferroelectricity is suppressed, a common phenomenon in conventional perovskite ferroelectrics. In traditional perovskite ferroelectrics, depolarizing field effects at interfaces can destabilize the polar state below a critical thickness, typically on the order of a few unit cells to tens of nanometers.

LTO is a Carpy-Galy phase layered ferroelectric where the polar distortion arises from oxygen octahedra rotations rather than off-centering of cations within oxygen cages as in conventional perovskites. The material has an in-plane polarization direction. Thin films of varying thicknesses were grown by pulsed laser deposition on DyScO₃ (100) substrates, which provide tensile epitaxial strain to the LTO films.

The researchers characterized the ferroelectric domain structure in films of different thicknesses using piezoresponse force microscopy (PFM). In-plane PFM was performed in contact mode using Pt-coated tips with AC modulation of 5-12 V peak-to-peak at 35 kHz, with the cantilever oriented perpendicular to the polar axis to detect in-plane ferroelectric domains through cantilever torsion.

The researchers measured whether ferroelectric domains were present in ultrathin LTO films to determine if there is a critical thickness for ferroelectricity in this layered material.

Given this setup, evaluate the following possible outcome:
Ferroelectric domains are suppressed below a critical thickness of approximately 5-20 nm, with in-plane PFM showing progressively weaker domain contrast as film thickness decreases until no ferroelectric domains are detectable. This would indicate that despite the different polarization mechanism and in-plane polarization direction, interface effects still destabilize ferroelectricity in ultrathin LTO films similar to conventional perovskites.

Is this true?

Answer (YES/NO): NO